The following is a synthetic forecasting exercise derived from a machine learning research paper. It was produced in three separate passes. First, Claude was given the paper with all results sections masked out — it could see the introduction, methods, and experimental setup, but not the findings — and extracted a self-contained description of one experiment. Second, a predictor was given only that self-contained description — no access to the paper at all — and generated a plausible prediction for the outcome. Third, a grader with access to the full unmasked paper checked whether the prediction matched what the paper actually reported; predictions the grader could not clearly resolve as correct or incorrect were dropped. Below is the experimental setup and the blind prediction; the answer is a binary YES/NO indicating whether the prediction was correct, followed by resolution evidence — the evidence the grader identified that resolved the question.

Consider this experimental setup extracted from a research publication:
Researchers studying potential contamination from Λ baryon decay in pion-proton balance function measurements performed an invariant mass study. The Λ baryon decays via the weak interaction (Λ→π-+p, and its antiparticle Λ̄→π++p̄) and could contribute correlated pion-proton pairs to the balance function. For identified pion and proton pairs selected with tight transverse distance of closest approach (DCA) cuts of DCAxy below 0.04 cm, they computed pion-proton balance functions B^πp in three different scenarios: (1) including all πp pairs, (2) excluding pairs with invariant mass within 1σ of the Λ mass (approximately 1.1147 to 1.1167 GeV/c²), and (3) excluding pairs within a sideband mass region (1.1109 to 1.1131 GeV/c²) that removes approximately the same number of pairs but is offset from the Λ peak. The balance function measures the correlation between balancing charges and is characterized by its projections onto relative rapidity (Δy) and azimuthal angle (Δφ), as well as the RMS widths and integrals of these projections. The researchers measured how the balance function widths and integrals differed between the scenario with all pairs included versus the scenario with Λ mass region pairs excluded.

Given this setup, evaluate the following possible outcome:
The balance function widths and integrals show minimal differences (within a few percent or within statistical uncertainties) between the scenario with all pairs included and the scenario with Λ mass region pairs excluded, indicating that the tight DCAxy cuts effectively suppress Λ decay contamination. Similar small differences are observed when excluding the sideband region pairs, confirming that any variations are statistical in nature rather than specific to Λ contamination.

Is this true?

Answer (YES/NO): YES